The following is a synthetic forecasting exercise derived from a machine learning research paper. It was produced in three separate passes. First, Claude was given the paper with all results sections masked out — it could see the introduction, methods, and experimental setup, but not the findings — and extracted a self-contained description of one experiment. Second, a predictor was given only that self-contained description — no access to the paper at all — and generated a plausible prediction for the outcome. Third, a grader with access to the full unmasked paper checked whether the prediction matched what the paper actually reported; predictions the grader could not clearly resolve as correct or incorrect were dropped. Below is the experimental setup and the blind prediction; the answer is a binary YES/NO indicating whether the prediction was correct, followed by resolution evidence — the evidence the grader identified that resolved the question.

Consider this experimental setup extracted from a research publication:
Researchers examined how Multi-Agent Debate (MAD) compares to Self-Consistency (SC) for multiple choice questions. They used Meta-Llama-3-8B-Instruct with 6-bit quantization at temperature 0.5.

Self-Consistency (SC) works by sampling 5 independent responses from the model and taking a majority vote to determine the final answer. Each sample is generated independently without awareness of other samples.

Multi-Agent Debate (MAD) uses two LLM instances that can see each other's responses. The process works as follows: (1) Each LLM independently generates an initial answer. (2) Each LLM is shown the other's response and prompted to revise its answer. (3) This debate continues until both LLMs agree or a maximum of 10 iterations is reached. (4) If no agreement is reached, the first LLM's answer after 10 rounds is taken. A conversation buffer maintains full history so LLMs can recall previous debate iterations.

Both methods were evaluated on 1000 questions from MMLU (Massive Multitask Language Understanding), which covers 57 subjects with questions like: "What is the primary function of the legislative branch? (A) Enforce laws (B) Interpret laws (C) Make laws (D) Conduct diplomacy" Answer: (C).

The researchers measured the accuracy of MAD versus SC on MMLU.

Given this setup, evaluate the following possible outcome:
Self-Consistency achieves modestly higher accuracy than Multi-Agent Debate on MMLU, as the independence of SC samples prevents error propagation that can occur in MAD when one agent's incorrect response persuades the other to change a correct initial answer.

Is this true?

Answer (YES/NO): NO